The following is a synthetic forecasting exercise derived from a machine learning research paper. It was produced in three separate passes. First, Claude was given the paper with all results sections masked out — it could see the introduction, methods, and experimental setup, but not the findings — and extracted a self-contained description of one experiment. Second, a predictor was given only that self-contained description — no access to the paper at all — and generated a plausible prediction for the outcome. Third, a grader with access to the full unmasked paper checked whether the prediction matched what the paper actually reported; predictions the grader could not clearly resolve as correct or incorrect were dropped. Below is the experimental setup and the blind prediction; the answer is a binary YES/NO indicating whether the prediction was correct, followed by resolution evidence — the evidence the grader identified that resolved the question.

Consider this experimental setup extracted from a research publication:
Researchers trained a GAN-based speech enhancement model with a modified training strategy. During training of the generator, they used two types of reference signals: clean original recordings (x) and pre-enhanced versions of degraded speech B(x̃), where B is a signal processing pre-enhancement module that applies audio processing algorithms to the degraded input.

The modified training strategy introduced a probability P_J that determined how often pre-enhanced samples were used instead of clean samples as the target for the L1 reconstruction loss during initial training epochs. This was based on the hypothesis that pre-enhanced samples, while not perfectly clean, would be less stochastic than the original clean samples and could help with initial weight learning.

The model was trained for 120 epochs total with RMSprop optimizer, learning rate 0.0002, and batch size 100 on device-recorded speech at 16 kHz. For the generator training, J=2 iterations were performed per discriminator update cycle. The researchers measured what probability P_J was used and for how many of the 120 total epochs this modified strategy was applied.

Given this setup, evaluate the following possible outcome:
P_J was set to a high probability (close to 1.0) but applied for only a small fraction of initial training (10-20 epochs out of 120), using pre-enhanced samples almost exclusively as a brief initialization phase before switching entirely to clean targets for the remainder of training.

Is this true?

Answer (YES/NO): NO